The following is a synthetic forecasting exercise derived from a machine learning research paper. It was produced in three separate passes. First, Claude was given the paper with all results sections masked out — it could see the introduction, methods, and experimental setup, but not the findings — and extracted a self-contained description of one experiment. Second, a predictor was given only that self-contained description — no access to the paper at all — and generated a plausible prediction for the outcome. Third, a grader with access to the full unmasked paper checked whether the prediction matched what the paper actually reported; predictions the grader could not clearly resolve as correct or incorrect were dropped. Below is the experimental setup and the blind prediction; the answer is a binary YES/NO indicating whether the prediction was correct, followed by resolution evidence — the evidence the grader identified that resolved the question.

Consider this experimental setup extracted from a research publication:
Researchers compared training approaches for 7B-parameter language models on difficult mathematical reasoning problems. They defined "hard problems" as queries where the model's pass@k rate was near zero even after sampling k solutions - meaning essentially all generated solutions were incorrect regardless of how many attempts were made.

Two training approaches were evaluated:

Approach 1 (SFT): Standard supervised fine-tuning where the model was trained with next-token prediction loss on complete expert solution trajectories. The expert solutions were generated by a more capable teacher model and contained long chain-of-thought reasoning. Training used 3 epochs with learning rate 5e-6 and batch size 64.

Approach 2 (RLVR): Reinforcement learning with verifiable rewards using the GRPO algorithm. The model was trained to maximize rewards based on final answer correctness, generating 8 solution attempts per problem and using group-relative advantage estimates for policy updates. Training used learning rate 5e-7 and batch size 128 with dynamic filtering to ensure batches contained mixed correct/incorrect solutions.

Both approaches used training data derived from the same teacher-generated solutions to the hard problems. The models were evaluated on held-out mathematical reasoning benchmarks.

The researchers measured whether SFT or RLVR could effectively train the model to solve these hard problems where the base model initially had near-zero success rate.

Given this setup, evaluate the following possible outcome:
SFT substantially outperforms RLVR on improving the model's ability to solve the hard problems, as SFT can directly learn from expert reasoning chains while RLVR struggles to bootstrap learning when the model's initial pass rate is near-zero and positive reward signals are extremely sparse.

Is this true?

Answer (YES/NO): NO